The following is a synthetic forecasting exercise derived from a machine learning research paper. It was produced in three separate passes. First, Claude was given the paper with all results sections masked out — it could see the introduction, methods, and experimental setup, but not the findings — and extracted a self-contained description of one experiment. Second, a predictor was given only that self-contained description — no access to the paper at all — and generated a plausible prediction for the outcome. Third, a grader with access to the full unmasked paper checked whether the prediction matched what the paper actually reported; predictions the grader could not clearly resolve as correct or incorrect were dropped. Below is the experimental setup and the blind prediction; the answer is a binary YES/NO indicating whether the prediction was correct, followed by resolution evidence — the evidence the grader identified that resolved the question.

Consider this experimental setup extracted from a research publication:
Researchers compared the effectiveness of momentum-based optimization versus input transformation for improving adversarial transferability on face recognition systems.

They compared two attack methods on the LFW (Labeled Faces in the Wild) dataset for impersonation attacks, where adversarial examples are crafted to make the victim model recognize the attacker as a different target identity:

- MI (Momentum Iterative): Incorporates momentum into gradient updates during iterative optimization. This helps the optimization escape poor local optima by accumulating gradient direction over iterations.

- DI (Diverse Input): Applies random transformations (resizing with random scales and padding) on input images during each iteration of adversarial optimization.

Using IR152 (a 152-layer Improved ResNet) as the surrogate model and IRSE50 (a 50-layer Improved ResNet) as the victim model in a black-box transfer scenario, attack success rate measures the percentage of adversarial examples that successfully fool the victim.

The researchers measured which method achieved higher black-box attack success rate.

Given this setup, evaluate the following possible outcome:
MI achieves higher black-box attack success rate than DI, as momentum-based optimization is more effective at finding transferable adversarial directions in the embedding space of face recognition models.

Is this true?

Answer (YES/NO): NO